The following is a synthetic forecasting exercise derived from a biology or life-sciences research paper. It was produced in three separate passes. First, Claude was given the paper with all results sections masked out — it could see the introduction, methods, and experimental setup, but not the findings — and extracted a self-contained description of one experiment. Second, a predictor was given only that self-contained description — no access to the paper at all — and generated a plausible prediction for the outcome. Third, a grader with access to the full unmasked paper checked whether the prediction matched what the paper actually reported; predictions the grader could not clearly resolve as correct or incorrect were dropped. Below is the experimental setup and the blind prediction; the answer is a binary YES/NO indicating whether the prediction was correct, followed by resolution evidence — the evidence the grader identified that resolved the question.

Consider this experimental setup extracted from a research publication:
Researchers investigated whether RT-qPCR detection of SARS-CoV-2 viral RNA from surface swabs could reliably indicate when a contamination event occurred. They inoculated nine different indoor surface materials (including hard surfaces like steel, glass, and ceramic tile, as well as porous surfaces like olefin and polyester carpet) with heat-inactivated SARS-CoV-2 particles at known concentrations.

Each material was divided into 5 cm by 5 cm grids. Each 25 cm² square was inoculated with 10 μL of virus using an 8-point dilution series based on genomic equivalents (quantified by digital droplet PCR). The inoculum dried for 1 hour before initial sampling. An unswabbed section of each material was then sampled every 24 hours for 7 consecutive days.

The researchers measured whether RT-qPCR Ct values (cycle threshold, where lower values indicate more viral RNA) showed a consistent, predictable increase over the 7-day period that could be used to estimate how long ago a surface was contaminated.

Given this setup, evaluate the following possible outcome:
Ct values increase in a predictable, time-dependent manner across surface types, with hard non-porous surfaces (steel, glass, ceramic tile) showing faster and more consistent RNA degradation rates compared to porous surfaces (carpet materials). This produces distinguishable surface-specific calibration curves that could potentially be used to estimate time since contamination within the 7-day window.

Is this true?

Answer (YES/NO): NO